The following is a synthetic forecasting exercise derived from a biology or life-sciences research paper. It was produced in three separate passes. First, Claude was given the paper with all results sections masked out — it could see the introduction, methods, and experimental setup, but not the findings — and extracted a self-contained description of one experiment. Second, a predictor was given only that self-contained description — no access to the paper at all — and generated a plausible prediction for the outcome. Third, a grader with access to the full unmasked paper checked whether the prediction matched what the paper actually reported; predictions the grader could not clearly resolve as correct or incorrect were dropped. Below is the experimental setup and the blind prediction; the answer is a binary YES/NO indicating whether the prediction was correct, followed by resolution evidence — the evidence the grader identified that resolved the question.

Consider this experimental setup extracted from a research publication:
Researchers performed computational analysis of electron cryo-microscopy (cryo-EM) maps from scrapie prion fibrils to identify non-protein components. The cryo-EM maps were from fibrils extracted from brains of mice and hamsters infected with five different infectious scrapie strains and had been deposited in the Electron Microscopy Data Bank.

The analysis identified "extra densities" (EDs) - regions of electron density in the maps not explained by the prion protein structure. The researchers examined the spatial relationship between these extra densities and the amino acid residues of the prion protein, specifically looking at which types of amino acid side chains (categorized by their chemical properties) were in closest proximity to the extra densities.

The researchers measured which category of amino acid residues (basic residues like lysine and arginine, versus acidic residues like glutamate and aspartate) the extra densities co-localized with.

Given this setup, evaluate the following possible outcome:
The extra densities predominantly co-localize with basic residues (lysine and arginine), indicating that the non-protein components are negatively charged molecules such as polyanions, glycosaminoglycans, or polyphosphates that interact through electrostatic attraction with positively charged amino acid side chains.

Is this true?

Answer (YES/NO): YES